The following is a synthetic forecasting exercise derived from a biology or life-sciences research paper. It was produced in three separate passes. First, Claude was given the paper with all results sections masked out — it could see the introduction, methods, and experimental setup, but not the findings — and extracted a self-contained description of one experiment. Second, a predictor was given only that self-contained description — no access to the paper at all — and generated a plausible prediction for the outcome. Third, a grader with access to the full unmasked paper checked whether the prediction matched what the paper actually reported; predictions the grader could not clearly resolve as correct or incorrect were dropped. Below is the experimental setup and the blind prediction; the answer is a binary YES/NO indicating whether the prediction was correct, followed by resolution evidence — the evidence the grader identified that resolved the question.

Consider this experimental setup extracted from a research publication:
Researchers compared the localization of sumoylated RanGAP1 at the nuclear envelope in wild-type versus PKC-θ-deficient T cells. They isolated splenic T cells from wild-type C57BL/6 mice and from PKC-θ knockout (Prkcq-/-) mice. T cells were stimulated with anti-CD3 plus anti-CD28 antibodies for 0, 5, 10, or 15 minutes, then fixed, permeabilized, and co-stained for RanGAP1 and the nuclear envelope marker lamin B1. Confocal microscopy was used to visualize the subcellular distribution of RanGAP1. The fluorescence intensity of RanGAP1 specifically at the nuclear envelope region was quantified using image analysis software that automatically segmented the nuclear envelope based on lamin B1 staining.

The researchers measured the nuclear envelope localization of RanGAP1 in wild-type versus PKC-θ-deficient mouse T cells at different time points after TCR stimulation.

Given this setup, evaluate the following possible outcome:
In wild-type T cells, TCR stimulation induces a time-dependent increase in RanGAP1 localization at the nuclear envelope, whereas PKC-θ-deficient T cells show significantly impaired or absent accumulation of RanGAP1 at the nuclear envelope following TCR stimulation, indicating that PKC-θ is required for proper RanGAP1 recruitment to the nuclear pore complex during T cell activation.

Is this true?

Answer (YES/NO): YES